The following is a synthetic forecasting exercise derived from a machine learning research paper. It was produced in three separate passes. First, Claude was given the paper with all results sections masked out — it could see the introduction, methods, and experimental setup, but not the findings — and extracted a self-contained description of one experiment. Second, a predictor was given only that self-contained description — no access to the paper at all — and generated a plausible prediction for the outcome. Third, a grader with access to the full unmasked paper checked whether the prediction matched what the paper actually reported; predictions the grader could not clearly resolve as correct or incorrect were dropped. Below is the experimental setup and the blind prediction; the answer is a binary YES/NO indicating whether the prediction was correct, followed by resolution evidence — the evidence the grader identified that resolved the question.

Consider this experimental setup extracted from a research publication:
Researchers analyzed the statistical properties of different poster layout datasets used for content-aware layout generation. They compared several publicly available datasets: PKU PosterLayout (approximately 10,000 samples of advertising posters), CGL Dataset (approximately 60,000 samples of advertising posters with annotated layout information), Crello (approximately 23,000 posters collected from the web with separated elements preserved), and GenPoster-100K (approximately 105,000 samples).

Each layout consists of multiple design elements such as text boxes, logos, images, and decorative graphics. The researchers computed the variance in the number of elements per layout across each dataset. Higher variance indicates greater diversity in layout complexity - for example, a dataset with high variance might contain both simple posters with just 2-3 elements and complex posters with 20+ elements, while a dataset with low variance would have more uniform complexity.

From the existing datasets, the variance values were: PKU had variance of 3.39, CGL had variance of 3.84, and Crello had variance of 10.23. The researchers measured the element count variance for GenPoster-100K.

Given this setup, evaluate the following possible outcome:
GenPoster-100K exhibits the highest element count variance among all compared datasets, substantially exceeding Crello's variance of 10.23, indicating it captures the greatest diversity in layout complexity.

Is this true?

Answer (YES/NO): YES